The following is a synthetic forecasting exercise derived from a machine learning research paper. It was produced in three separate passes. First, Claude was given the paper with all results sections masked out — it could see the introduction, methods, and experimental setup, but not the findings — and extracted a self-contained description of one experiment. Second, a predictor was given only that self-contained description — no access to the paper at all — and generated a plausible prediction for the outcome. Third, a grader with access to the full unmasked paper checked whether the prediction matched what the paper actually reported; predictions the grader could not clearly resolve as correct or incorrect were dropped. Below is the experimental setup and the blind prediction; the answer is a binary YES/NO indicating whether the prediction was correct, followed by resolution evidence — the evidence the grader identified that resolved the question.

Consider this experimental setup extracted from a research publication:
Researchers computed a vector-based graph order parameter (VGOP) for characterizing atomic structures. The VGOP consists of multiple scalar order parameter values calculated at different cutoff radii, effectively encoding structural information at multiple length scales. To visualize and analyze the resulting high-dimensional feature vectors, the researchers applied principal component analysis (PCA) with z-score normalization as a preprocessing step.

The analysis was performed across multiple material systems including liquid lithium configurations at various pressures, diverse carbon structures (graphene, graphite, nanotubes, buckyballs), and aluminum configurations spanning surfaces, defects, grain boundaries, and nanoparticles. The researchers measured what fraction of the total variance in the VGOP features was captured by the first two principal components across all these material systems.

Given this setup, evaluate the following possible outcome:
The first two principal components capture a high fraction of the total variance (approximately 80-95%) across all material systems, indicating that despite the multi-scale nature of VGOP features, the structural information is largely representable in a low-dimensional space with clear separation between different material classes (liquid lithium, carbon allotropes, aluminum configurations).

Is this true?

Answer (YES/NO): YES